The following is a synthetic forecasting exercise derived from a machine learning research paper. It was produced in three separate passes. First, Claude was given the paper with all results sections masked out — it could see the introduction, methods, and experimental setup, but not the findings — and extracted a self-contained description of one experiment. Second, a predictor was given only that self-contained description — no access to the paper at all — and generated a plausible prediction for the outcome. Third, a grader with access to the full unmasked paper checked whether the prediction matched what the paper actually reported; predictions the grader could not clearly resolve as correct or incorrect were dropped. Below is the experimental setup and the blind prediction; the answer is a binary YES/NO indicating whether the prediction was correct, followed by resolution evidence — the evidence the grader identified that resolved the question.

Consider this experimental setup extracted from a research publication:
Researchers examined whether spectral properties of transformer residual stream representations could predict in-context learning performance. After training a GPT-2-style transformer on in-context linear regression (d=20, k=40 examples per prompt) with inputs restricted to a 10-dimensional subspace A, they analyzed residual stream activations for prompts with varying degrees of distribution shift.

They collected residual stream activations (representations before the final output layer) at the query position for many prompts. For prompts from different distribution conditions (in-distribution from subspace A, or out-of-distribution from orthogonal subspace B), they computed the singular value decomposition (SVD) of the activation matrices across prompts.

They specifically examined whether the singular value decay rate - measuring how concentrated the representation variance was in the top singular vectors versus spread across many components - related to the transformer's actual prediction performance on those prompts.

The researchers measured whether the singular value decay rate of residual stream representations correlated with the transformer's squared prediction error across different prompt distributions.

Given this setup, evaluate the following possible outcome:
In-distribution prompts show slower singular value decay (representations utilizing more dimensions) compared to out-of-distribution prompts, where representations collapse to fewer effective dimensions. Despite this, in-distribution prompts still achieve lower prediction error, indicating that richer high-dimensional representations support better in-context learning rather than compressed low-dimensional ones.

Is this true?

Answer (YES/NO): NO